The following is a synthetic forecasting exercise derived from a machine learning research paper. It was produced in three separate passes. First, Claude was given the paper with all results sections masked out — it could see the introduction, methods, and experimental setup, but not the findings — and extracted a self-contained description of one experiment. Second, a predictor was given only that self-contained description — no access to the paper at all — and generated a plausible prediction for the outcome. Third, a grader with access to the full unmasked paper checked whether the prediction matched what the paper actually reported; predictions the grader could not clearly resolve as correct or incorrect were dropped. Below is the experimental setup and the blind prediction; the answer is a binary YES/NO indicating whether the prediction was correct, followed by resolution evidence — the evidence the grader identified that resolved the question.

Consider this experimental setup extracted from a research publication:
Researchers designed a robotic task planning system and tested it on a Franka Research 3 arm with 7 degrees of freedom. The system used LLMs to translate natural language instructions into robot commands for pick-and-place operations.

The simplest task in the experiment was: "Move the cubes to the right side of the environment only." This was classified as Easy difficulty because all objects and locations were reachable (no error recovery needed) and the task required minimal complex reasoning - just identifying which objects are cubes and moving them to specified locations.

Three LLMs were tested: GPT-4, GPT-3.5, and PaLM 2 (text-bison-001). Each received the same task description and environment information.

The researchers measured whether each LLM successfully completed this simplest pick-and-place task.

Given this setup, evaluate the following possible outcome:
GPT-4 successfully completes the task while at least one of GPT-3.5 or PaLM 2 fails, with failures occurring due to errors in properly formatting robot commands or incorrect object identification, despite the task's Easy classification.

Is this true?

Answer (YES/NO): NO